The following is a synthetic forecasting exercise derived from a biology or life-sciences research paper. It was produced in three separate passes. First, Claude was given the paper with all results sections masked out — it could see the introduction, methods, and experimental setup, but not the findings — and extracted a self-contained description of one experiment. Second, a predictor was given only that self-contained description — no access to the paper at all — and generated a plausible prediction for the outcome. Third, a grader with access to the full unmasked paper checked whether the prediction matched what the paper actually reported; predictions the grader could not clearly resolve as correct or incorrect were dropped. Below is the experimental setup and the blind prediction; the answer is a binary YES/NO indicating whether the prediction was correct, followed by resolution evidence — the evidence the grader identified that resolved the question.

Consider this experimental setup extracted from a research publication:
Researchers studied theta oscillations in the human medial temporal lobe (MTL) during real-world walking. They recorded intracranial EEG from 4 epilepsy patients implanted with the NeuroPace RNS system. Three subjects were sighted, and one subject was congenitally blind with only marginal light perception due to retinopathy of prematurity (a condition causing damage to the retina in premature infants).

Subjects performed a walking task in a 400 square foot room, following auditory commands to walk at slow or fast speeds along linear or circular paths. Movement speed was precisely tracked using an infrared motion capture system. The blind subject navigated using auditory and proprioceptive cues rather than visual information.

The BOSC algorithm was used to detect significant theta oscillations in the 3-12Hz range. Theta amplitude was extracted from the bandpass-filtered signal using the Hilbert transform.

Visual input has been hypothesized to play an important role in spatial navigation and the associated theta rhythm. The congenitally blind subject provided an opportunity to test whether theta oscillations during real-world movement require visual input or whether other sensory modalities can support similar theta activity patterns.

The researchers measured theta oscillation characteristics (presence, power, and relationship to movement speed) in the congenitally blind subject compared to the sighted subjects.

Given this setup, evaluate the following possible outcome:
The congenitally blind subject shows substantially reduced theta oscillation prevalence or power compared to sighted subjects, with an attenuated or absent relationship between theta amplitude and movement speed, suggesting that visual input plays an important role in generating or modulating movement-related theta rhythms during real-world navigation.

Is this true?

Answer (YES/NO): NO